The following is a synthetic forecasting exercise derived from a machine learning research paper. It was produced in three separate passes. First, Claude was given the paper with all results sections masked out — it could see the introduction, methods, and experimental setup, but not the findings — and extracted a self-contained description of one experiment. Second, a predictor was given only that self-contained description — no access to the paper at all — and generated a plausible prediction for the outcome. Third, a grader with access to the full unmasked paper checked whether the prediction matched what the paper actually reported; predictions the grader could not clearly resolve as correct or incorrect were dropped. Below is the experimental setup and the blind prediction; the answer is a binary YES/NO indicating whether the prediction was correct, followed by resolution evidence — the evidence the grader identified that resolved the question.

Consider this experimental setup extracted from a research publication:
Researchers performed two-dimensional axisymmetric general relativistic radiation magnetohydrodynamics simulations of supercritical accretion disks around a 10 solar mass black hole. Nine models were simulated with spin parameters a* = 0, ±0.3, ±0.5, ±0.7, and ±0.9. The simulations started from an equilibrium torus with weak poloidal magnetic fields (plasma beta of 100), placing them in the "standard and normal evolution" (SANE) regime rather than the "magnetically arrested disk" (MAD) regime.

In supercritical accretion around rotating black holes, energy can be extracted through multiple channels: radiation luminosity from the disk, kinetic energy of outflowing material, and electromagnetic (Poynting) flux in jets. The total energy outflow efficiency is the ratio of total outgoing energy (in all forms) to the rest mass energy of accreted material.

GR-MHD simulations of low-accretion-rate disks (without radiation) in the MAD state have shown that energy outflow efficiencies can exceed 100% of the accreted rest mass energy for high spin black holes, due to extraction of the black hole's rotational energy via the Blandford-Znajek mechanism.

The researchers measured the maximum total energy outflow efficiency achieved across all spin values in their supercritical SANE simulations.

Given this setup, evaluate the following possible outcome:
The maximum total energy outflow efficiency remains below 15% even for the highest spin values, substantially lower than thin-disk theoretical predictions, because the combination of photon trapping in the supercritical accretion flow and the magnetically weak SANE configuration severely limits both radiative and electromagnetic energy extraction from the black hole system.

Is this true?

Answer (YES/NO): YES